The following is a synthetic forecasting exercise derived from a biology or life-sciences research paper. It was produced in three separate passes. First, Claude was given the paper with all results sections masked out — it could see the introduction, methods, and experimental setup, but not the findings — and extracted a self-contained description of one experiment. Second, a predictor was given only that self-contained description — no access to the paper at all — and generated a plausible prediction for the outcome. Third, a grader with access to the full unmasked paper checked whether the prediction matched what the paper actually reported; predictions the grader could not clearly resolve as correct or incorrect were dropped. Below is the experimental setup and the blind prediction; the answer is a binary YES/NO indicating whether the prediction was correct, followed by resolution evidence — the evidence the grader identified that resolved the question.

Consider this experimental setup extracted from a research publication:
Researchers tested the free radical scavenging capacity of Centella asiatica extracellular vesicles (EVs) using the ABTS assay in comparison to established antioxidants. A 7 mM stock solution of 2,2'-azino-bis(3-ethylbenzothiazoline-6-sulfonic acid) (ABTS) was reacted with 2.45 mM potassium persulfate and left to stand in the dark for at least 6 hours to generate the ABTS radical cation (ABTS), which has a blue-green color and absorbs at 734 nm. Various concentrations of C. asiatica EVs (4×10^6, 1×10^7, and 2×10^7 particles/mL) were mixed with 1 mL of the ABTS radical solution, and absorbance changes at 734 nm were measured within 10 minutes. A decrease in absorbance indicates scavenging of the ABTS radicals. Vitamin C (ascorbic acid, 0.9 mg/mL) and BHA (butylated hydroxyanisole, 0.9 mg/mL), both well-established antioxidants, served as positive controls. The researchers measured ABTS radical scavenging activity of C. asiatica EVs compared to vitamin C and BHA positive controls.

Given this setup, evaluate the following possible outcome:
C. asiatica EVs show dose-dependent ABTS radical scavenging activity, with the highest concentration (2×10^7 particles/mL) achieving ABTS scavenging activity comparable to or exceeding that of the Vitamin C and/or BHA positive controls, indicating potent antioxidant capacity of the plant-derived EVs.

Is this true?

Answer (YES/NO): YES